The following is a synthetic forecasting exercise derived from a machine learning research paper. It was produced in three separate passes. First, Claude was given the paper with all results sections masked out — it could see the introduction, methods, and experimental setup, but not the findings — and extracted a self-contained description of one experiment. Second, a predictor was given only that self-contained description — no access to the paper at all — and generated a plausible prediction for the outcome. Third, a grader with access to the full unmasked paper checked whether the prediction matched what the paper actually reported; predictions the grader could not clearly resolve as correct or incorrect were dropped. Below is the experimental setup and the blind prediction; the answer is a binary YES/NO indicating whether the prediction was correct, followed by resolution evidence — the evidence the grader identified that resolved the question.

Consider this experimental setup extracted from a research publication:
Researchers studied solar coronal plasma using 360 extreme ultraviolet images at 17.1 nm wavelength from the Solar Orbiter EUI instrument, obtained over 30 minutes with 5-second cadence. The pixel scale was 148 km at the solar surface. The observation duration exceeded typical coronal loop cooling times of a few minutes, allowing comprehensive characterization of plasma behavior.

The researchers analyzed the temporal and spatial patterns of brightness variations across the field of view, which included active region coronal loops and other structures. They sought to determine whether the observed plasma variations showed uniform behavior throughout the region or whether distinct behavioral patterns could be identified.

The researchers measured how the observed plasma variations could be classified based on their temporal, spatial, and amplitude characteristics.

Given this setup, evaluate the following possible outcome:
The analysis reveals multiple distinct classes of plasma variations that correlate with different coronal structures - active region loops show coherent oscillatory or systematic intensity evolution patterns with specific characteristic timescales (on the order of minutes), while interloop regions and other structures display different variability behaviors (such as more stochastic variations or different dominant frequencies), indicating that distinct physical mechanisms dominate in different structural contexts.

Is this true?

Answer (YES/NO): NO